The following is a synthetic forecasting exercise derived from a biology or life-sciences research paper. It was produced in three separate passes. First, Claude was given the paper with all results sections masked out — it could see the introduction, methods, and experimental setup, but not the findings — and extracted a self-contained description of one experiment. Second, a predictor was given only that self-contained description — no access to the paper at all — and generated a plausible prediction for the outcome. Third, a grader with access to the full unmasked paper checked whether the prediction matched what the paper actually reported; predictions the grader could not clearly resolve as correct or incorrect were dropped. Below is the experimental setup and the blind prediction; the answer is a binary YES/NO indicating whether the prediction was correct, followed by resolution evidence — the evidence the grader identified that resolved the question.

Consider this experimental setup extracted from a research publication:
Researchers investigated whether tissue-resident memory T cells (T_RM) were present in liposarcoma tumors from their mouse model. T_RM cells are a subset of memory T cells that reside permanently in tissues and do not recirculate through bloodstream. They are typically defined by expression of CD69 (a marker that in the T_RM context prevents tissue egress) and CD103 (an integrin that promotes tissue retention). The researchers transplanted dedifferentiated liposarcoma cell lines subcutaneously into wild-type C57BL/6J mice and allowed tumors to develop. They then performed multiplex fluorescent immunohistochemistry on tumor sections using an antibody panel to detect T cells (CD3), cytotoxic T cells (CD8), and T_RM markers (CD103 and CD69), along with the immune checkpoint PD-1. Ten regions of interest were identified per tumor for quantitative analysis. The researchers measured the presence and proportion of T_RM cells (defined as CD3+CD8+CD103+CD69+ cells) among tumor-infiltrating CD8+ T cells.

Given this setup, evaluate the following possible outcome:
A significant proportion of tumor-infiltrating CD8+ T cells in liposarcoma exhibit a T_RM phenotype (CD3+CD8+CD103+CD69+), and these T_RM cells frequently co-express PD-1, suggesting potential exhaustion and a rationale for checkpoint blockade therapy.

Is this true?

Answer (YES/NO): NO